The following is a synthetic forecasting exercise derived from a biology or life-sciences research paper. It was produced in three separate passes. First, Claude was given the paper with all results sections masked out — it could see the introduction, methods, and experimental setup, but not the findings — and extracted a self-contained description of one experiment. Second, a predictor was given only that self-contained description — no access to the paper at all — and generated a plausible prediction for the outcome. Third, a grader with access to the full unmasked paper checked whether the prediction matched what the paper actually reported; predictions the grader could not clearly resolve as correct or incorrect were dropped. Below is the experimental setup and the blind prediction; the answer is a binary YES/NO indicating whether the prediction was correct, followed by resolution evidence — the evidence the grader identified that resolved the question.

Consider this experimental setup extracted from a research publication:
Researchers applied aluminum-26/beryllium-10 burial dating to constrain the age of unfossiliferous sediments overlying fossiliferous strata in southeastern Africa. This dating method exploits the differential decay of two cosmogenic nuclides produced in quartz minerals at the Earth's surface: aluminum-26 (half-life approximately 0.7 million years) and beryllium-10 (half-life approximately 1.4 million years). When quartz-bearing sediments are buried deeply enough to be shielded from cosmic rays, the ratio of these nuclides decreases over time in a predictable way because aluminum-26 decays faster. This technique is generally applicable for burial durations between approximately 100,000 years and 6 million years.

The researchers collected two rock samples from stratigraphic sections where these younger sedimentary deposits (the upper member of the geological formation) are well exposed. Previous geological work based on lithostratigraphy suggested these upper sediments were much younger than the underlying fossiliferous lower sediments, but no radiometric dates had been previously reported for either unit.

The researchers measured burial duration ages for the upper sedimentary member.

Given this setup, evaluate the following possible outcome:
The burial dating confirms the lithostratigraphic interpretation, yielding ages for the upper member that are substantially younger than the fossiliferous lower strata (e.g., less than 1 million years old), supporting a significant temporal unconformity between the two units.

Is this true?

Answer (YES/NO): YES